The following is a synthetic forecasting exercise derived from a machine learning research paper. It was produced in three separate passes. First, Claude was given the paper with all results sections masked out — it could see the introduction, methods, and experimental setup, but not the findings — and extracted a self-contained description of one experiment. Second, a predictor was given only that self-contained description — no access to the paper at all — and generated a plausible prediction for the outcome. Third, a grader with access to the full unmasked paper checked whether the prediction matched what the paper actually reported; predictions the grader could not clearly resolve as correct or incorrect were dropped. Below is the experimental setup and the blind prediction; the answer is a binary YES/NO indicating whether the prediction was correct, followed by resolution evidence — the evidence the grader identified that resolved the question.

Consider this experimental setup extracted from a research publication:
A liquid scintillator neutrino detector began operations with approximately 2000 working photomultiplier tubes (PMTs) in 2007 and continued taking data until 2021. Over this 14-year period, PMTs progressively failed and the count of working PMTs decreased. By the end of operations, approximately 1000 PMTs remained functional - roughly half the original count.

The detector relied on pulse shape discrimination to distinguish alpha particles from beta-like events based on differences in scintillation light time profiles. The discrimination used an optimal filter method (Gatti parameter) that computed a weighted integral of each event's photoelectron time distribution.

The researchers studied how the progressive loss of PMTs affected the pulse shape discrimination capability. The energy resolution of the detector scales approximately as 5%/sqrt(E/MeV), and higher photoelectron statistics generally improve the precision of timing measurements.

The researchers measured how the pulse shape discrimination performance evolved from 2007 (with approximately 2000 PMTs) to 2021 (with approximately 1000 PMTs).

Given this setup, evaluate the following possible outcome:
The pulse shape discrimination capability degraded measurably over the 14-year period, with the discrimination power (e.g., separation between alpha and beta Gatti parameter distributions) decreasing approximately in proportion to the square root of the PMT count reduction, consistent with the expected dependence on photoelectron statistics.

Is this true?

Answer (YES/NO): NO